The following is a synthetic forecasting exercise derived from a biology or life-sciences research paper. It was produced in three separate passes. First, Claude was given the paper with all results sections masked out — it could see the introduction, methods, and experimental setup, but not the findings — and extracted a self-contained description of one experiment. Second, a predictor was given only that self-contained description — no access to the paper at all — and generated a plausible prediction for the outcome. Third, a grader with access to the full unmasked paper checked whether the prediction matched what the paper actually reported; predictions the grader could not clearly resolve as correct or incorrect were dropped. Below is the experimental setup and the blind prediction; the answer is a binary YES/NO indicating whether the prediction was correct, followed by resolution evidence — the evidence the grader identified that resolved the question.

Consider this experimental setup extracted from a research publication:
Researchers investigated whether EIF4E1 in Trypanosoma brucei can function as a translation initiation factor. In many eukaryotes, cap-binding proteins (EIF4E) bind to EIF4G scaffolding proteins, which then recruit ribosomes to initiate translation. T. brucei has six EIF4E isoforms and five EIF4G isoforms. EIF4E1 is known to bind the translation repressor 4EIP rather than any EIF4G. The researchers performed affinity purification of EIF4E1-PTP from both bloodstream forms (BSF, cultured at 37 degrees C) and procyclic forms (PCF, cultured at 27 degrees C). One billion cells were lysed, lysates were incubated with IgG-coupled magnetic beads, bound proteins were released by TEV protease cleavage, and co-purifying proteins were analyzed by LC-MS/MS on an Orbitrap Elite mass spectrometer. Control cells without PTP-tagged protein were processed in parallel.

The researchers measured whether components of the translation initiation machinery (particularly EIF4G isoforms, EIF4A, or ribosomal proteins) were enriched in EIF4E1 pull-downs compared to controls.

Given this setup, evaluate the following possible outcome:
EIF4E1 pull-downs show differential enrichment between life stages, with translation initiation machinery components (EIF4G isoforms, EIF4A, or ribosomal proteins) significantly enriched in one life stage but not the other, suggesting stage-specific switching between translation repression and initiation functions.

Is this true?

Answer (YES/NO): NO